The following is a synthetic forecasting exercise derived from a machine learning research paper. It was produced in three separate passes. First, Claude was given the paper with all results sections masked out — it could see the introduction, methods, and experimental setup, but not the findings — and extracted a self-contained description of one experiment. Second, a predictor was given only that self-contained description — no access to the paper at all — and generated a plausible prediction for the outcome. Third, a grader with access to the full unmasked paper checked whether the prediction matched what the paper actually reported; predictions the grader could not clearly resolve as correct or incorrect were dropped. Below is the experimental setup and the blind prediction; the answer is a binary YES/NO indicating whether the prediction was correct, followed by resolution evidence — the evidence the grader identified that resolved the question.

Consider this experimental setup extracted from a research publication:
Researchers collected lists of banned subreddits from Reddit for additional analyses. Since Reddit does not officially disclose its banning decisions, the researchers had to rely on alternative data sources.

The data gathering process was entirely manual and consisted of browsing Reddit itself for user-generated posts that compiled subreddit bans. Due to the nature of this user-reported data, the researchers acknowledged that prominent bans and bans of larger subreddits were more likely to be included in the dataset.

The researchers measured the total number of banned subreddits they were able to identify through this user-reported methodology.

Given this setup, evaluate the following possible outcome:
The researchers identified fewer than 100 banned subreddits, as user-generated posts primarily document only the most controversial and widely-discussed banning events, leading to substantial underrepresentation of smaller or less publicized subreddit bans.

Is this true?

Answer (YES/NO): NO